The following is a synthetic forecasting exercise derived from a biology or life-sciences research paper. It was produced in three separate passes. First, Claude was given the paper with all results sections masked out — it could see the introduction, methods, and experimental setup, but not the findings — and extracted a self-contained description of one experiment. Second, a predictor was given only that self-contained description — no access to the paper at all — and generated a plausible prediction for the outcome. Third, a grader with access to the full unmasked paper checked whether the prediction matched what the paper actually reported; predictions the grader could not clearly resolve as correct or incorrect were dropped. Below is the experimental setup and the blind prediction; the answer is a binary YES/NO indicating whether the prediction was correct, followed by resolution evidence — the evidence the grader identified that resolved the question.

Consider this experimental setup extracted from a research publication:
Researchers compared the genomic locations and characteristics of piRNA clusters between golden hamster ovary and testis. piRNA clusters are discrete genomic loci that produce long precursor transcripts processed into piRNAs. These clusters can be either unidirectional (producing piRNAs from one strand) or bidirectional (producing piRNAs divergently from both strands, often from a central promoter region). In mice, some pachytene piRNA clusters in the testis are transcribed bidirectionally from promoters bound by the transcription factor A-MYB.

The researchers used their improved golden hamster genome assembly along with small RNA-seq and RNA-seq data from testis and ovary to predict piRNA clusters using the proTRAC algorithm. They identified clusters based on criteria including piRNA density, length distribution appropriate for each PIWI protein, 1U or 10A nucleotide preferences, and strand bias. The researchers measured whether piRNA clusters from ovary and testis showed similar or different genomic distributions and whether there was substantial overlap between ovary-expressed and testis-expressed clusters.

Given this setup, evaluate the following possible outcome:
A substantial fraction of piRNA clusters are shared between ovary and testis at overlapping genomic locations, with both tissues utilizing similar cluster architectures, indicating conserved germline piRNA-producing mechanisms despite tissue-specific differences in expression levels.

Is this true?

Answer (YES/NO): NO